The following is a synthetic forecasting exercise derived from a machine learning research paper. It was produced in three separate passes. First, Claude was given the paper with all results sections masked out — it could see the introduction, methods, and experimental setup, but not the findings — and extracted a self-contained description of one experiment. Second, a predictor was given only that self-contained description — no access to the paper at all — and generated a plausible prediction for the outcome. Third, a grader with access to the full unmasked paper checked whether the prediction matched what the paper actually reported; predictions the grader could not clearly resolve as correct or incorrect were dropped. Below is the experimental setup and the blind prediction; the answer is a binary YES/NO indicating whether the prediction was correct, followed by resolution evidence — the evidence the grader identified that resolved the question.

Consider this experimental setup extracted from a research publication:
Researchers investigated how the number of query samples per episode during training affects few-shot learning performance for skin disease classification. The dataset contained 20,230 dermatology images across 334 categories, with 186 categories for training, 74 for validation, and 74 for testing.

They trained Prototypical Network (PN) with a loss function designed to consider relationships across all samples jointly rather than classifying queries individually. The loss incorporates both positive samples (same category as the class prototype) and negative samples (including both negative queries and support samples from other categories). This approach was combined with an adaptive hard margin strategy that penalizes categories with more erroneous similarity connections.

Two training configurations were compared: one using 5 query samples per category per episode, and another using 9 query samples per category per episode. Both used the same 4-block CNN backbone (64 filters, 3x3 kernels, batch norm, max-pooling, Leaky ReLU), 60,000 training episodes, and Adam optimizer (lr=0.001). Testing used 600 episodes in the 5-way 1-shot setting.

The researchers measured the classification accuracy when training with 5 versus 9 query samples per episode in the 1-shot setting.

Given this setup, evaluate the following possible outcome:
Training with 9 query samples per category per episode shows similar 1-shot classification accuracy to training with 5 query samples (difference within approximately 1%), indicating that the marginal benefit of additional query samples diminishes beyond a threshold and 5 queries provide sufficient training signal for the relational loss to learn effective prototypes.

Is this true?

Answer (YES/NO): YES